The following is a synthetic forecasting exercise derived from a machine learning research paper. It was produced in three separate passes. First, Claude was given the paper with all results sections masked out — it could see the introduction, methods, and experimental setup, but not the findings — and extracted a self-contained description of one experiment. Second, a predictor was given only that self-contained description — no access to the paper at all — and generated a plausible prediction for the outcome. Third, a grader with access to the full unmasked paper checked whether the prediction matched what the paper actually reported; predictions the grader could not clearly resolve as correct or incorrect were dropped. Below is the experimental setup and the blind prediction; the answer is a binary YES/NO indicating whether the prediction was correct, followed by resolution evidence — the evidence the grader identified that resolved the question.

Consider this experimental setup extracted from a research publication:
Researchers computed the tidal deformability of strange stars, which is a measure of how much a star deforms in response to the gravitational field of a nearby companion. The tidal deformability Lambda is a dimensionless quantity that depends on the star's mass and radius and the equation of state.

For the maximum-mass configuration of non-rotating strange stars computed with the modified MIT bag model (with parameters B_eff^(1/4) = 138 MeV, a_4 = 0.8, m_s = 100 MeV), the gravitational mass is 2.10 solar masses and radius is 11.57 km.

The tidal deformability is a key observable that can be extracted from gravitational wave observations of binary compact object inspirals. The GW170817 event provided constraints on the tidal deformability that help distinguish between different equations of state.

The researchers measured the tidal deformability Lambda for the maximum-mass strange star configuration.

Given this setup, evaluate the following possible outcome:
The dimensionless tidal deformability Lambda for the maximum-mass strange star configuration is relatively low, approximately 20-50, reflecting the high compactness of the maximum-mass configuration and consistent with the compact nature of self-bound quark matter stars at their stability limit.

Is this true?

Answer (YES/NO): YES